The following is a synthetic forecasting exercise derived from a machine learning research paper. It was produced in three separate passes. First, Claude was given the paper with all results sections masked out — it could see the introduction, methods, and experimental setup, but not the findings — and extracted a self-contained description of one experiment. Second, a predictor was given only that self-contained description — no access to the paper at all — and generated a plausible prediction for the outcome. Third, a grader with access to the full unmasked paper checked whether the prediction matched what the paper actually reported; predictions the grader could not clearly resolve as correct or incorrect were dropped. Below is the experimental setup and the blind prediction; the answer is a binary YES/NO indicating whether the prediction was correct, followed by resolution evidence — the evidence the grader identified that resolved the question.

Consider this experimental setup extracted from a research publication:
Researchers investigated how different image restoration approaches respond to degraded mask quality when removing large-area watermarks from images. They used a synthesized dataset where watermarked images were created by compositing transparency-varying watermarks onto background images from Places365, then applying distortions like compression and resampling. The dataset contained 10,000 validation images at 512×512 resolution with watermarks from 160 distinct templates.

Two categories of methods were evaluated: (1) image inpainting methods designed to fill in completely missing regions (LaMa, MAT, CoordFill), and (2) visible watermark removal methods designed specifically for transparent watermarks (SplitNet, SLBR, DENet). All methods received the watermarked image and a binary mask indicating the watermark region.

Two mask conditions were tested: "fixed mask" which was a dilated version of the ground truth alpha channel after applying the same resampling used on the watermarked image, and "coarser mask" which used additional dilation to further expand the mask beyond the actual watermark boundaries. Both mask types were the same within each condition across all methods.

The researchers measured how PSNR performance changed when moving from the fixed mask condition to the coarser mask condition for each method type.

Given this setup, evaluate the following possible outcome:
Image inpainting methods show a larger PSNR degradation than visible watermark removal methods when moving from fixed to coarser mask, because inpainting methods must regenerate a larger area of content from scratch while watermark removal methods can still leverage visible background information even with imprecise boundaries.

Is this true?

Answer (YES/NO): YES